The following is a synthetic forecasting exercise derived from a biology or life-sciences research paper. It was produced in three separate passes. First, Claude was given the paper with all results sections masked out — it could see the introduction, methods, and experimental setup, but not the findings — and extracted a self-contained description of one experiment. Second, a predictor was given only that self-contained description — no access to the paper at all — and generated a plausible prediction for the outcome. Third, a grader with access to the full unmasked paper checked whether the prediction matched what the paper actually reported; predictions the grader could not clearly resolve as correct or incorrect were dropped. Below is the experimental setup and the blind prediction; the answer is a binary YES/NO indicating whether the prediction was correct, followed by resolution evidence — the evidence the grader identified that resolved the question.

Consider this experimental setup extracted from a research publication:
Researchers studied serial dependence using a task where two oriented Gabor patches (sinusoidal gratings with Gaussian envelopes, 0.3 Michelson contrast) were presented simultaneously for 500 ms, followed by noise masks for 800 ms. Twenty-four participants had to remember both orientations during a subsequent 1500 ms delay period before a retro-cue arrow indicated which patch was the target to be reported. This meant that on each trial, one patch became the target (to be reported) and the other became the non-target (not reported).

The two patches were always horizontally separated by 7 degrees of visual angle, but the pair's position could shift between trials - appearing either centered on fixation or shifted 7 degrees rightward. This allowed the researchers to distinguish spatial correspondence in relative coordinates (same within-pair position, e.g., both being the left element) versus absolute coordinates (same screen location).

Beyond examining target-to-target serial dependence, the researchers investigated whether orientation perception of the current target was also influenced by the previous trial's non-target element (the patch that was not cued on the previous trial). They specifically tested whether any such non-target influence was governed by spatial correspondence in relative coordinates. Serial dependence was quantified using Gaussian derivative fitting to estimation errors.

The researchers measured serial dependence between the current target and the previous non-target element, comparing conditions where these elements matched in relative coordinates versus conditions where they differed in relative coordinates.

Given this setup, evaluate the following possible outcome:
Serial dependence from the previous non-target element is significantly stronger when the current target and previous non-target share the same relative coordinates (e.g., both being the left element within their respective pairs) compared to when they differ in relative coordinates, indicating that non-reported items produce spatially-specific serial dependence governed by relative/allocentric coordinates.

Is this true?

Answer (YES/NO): YES